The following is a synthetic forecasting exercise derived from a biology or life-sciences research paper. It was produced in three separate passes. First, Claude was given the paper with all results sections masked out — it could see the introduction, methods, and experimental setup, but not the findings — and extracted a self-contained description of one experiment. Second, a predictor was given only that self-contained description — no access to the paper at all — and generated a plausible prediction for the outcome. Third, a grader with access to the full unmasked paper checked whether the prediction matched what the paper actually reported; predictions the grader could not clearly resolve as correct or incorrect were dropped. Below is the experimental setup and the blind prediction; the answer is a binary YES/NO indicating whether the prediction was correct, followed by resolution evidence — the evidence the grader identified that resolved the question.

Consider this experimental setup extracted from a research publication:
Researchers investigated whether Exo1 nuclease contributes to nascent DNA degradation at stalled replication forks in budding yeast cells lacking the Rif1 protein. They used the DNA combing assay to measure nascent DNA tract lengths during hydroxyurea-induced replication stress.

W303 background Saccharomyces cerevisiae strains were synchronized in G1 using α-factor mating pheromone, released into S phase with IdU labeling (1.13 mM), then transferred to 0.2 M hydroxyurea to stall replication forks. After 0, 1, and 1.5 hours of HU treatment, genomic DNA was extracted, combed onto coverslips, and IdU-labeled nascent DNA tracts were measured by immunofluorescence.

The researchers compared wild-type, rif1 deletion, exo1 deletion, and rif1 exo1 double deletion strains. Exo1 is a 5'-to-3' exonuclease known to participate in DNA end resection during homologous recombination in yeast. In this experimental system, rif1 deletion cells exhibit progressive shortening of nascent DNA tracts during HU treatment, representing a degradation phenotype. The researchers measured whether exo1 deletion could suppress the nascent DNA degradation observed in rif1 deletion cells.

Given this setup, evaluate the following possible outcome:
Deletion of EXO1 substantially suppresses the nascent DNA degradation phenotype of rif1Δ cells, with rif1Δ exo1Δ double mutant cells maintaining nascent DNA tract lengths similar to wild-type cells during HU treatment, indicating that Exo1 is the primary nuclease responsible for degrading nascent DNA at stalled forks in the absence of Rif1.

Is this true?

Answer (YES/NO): NO